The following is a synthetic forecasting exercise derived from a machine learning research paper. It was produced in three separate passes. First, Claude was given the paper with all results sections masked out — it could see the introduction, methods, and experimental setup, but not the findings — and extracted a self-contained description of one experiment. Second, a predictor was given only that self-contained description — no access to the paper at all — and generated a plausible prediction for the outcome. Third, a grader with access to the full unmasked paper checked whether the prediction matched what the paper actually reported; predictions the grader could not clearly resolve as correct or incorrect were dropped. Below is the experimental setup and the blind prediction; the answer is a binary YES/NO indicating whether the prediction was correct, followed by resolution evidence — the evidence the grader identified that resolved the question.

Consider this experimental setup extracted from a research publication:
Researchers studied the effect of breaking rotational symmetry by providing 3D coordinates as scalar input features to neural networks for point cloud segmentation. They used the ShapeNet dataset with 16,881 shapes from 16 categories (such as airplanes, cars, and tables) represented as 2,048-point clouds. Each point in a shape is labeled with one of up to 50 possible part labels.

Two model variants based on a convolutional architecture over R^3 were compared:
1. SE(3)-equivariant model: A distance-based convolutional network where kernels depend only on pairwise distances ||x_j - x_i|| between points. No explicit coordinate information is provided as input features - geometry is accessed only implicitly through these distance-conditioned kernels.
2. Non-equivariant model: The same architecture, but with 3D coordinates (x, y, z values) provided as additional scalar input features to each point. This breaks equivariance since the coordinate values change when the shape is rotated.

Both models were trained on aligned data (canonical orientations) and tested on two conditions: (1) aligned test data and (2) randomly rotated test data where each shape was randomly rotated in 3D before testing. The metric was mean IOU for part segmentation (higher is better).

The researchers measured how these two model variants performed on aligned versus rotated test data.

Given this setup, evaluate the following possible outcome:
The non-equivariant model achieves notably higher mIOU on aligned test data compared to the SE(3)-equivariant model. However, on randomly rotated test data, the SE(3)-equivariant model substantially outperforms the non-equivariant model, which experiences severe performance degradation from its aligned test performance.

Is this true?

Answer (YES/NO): YES